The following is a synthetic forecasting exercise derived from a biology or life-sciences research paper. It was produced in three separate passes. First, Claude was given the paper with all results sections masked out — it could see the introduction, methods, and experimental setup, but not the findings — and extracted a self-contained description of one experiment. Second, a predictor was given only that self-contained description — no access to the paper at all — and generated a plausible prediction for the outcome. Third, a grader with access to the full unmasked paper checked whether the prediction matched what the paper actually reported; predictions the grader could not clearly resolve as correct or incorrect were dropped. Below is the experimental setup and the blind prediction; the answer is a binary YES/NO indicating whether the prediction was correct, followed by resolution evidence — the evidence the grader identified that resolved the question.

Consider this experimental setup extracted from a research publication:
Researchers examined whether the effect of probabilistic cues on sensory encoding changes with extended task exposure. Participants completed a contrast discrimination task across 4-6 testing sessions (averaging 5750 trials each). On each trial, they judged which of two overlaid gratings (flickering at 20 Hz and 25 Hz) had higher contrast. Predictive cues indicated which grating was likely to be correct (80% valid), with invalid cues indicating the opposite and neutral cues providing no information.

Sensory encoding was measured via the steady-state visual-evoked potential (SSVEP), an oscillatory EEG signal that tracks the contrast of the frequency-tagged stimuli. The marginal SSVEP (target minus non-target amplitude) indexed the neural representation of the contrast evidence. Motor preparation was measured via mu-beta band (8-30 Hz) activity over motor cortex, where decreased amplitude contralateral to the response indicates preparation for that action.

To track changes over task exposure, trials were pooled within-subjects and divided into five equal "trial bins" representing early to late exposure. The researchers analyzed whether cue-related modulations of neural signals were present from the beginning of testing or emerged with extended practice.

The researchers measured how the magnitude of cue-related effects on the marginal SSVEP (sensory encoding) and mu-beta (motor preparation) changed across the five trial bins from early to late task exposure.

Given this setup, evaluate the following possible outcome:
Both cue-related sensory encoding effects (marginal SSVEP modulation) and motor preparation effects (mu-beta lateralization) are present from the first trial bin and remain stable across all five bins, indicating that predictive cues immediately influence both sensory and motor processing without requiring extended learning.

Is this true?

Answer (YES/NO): NO